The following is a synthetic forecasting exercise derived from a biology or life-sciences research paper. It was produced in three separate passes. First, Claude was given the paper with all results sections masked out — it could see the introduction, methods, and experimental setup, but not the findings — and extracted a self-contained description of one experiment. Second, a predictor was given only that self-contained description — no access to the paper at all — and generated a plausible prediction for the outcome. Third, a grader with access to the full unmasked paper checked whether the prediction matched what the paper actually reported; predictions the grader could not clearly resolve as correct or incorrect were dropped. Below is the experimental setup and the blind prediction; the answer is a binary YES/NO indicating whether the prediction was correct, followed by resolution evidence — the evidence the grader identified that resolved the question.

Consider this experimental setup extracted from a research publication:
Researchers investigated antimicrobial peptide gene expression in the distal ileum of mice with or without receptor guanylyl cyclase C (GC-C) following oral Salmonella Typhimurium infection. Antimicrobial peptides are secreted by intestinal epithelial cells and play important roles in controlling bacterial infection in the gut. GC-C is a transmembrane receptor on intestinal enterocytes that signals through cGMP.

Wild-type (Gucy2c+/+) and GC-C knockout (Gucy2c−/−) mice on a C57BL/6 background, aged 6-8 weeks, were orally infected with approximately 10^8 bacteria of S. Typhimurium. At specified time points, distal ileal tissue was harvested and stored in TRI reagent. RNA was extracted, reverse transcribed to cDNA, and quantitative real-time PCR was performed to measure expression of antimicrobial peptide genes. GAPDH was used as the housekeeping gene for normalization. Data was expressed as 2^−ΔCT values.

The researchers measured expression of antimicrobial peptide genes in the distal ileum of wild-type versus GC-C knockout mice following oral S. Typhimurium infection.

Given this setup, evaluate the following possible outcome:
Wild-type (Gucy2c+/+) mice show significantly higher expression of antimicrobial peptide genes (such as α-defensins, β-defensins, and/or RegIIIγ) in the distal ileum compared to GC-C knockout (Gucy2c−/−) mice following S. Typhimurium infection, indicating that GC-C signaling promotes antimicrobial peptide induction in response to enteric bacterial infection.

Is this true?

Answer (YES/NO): NO